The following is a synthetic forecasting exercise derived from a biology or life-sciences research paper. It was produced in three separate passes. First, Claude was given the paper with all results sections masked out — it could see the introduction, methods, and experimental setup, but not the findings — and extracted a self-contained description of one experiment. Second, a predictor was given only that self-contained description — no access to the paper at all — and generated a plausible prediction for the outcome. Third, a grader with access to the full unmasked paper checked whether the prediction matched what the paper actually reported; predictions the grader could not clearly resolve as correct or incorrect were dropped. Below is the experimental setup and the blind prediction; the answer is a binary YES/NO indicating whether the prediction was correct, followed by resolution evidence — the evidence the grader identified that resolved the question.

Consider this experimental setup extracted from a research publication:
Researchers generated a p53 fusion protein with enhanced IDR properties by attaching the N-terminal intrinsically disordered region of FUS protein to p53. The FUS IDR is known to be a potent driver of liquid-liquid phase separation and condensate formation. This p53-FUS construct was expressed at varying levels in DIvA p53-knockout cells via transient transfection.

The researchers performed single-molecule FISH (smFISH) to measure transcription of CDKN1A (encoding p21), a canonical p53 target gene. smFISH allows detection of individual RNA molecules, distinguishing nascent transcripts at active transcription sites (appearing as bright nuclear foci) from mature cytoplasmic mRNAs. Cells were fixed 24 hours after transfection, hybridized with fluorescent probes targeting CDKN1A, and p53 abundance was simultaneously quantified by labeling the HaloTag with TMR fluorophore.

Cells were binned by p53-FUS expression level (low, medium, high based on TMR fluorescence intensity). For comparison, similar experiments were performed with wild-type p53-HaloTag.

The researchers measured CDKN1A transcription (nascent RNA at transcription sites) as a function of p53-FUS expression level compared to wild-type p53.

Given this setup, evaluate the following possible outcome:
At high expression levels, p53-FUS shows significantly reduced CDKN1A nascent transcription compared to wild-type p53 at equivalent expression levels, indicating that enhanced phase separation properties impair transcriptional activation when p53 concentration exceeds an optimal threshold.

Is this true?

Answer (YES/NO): YES